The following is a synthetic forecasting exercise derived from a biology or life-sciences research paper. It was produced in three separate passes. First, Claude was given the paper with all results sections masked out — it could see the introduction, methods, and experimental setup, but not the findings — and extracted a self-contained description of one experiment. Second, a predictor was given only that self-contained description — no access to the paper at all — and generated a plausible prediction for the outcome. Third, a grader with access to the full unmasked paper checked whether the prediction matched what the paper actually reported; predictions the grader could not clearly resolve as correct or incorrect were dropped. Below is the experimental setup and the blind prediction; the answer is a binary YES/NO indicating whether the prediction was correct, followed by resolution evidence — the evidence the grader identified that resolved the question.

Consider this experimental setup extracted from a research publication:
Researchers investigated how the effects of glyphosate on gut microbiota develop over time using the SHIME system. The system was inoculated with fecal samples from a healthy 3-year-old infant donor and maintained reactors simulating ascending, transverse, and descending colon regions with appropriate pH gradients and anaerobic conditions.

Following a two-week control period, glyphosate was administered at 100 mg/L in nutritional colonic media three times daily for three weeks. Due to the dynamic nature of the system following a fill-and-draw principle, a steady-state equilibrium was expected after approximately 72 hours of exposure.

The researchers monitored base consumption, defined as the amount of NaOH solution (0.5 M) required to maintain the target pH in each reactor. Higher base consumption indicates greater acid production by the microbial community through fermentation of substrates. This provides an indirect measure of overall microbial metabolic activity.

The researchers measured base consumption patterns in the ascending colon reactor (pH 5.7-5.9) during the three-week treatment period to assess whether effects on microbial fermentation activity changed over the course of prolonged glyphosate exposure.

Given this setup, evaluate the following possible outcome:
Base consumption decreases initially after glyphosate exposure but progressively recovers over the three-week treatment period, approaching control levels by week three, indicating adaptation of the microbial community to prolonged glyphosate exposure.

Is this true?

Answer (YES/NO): NO